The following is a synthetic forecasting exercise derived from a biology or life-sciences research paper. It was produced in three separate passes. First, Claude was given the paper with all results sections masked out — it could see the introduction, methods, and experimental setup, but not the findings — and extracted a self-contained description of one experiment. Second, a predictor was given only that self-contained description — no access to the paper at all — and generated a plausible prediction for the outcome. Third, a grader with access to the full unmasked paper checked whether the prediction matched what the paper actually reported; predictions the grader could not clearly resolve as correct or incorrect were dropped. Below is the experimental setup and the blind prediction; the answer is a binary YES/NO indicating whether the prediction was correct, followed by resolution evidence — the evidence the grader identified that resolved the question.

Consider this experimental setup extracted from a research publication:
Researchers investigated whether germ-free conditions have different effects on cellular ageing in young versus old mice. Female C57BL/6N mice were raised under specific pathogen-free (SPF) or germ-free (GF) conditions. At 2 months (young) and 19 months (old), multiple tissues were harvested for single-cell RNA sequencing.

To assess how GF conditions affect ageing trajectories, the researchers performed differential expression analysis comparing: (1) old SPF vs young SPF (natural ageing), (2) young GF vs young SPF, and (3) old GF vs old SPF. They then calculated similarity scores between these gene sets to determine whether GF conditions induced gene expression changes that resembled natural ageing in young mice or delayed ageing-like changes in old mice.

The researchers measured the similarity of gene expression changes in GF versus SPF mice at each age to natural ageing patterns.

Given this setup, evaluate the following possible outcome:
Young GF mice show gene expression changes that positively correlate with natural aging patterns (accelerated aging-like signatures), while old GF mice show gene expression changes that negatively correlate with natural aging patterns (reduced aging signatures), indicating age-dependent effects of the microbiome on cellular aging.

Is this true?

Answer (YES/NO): YES